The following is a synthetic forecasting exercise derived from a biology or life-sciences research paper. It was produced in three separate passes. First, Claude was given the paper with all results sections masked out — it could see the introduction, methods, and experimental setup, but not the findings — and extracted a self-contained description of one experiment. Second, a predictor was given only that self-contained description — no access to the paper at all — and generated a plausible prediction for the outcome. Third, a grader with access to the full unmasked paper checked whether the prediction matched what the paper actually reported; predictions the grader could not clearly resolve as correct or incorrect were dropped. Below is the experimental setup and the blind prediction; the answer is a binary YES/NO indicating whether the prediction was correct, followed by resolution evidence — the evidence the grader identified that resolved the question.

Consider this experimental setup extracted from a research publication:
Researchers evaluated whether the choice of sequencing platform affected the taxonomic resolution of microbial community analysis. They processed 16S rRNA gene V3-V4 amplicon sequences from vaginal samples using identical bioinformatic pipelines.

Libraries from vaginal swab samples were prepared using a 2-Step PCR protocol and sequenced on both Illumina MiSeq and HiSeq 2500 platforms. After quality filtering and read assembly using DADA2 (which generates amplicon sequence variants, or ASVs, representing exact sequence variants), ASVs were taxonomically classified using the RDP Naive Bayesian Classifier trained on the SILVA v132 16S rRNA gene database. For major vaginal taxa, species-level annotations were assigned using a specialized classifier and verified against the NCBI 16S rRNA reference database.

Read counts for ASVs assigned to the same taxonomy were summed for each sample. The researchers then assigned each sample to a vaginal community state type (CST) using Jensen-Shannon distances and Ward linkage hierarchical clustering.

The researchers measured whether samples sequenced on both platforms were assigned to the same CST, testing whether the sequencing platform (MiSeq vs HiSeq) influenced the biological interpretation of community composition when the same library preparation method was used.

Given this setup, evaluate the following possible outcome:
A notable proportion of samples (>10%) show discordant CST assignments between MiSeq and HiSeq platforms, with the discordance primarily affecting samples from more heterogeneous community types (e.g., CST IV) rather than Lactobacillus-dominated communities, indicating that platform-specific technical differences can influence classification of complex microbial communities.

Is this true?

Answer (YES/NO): NO